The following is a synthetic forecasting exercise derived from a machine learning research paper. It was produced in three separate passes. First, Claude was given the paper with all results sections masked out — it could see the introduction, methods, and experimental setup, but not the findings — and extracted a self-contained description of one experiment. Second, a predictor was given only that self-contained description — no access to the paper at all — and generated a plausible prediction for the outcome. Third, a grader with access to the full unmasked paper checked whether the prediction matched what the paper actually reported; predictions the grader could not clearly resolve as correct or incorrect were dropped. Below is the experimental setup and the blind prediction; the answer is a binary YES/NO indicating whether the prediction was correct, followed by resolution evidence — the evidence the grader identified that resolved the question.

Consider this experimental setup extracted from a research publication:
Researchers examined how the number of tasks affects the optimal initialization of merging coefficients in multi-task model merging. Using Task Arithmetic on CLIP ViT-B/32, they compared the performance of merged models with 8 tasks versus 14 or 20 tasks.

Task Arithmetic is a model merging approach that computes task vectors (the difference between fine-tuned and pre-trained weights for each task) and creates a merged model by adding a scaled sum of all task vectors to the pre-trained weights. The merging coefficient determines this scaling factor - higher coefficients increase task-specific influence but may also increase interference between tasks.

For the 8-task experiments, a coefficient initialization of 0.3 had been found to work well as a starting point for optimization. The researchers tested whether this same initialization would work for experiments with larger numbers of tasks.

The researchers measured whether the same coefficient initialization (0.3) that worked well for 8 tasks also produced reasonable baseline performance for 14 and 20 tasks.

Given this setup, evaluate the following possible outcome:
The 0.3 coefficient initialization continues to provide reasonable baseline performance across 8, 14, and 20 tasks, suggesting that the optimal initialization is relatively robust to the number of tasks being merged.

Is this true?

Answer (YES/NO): NO